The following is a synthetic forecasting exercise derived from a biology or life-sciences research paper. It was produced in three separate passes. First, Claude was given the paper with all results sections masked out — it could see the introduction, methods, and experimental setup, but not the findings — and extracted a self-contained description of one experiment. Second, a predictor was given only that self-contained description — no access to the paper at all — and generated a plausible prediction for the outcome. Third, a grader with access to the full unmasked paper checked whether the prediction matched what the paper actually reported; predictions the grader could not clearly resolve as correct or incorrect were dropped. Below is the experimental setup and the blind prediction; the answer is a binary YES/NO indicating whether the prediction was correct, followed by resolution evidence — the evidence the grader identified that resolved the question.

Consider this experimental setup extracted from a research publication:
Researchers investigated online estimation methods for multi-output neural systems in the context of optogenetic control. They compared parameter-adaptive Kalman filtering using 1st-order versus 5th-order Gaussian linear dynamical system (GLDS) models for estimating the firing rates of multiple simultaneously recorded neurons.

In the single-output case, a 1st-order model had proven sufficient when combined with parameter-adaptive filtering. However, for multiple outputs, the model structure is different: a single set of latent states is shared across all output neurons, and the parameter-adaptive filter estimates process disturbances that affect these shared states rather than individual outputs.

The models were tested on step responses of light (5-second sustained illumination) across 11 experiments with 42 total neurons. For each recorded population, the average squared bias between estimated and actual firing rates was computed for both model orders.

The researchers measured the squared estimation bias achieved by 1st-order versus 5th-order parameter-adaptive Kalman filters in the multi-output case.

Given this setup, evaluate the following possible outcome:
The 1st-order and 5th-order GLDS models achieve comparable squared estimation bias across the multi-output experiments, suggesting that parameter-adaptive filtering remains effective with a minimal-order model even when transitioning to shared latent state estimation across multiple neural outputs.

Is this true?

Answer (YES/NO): NO